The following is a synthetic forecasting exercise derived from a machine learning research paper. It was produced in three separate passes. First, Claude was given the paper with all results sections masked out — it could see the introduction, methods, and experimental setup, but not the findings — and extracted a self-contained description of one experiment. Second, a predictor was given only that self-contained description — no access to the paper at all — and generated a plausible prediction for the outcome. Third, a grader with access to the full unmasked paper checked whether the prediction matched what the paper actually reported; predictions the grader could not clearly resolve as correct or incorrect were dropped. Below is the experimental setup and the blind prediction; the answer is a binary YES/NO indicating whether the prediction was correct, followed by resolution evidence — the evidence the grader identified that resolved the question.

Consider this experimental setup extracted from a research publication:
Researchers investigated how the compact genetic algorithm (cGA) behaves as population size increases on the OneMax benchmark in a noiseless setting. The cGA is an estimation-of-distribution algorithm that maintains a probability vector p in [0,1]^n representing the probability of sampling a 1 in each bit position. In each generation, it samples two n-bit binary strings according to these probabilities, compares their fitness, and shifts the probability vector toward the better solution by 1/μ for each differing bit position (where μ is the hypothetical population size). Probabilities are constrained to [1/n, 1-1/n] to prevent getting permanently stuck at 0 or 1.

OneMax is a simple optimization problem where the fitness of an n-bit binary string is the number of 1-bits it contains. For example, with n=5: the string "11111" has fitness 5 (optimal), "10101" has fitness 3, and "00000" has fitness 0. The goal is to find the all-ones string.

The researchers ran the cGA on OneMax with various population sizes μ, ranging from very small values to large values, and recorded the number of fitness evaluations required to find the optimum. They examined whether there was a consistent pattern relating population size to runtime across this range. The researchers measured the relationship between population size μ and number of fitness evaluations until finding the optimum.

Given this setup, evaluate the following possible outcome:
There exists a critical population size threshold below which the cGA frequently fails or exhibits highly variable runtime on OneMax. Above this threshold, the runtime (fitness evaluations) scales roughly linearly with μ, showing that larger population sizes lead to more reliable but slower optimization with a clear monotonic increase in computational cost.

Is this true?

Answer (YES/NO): NO